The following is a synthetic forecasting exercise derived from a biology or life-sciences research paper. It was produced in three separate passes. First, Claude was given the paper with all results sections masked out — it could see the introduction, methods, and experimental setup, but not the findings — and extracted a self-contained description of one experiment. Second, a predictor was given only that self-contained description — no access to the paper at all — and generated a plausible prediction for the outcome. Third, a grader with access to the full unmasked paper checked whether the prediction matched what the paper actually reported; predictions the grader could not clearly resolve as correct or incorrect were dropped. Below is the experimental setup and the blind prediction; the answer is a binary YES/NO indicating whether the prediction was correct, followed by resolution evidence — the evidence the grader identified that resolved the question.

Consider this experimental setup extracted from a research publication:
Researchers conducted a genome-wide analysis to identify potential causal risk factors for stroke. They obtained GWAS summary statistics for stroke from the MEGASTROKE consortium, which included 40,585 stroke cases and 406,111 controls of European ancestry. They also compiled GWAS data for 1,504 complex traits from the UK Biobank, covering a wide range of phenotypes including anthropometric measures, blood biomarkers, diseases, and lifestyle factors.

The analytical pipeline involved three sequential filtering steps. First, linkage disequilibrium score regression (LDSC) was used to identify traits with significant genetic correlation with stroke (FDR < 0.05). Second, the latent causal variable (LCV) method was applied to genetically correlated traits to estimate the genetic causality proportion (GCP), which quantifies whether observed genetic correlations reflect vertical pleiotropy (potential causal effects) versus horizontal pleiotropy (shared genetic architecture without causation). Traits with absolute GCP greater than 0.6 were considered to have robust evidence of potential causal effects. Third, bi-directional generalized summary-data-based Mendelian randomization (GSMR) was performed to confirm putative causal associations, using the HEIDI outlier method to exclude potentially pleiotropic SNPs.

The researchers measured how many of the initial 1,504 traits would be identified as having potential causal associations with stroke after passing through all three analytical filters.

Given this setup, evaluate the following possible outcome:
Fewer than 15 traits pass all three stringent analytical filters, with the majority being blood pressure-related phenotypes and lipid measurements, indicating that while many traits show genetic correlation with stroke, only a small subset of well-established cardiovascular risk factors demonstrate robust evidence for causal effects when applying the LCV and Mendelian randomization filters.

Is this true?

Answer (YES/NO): NO